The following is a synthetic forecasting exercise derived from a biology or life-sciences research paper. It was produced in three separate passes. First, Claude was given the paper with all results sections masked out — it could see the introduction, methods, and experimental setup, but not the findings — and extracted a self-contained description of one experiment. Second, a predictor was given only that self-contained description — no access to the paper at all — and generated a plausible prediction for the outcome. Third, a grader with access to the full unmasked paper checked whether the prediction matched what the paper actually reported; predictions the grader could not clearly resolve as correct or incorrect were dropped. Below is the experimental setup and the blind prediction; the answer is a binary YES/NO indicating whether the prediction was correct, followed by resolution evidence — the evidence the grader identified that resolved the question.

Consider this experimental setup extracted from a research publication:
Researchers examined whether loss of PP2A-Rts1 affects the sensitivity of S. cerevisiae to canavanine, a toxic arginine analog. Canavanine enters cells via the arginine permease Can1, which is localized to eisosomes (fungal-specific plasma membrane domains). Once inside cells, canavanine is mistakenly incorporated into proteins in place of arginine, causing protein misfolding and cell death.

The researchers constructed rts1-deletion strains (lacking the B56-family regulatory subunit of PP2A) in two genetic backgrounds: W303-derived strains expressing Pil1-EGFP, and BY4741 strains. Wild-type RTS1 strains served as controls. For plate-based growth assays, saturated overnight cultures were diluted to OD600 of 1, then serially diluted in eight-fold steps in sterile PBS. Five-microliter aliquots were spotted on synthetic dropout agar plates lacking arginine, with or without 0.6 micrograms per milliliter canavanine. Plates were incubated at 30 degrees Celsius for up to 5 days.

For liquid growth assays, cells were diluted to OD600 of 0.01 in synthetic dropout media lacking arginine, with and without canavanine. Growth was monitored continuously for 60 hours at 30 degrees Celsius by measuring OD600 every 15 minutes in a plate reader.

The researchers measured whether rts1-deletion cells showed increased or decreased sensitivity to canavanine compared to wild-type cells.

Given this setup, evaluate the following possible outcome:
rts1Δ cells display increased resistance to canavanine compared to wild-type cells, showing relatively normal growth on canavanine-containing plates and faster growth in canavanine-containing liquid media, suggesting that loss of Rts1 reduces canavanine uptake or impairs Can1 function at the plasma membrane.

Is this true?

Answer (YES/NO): YES